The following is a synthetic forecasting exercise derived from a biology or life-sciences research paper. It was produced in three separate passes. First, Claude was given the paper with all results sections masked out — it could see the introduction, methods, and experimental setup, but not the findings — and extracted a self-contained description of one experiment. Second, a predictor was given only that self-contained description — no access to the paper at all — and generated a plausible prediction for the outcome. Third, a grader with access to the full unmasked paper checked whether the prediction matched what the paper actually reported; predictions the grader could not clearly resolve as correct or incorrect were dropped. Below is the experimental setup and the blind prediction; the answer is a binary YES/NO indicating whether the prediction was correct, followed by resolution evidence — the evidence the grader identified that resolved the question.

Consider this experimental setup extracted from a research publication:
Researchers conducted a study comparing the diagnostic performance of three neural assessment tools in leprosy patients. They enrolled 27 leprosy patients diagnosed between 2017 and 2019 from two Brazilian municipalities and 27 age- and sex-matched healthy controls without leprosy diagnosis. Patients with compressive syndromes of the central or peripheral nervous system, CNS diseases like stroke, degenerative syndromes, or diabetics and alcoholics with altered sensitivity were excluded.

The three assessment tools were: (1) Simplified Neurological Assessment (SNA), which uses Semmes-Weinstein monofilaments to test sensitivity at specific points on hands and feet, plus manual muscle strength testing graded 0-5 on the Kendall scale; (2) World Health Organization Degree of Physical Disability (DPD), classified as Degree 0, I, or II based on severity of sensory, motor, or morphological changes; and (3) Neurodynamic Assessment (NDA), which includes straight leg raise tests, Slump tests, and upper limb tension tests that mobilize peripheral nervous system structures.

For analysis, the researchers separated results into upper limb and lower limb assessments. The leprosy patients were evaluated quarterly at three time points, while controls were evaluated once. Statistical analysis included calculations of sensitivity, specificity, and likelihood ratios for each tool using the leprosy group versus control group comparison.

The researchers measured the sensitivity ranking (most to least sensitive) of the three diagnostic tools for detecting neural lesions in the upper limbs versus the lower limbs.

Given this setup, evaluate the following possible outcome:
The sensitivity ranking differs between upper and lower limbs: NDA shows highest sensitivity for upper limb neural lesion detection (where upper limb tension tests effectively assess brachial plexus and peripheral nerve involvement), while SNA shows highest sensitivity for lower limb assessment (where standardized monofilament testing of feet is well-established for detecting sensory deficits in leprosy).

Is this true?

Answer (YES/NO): NO